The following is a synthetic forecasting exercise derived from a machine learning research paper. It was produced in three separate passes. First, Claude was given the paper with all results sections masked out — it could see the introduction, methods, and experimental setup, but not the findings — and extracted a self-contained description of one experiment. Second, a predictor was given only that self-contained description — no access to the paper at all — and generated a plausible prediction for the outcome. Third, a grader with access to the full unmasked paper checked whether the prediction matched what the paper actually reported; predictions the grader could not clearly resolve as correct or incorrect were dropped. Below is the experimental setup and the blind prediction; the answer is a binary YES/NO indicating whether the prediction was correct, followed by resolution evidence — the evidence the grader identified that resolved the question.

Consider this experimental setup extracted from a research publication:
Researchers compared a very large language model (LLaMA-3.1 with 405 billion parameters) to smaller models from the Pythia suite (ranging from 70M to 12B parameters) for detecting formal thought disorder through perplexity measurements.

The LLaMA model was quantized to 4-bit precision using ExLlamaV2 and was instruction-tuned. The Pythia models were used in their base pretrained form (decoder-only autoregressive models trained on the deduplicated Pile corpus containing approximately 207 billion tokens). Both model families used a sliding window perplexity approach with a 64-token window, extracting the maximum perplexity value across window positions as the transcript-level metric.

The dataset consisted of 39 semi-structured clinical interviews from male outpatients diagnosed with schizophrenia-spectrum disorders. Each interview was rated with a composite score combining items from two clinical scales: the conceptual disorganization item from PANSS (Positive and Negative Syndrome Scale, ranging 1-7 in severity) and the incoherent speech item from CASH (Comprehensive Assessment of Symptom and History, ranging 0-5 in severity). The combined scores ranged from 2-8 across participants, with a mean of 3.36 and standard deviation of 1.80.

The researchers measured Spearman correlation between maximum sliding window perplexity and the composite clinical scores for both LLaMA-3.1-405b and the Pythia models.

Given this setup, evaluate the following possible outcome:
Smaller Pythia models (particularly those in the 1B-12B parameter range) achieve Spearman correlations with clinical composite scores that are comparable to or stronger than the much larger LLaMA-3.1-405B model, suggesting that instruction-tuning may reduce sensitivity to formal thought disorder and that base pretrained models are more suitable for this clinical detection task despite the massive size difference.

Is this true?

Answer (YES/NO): YES